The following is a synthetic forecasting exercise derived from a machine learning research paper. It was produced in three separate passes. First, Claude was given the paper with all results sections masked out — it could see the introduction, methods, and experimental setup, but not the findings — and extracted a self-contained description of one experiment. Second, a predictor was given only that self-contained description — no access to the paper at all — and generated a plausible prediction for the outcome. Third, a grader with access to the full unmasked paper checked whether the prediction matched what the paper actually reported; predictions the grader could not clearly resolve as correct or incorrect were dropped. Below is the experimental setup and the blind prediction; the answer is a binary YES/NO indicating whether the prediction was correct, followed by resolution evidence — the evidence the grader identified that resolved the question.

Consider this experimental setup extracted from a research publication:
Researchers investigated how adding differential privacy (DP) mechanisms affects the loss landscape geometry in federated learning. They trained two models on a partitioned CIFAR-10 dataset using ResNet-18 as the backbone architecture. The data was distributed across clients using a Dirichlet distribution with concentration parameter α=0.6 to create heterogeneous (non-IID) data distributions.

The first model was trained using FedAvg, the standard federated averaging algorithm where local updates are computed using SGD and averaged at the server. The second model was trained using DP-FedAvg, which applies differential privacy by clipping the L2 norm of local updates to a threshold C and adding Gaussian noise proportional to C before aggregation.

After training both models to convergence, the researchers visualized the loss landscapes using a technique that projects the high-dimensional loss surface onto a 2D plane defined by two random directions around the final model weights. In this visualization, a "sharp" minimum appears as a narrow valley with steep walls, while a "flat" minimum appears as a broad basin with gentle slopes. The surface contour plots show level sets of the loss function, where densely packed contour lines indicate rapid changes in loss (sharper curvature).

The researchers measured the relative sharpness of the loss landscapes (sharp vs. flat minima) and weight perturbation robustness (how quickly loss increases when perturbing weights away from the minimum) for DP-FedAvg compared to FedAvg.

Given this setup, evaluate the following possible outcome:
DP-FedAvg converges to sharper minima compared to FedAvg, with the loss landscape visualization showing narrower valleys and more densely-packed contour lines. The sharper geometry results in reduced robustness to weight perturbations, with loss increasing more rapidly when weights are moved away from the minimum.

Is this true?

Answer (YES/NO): YES